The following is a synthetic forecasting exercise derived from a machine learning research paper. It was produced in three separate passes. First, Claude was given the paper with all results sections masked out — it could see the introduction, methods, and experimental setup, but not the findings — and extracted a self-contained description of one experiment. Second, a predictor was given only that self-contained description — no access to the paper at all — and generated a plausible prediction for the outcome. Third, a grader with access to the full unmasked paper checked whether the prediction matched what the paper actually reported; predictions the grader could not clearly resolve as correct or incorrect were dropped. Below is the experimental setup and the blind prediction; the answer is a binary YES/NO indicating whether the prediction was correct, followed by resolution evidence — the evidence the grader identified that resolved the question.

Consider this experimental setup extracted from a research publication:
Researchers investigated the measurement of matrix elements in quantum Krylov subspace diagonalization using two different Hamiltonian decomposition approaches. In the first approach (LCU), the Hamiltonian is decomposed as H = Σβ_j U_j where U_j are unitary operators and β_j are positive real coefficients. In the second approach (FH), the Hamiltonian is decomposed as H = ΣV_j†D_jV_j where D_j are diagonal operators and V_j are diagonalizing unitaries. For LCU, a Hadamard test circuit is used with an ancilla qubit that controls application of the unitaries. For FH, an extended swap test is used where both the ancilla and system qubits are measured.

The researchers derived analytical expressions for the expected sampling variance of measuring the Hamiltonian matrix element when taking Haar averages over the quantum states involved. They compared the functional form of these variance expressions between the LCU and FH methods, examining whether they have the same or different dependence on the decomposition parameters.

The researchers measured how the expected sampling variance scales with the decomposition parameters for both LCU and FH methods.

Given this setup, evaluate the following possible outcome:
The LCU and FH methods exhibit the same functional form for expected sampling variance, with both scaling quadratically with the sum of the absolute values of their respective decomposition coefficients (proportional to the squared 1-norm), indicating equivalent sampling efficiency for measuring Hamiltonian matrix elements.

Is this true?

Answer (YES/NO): YES